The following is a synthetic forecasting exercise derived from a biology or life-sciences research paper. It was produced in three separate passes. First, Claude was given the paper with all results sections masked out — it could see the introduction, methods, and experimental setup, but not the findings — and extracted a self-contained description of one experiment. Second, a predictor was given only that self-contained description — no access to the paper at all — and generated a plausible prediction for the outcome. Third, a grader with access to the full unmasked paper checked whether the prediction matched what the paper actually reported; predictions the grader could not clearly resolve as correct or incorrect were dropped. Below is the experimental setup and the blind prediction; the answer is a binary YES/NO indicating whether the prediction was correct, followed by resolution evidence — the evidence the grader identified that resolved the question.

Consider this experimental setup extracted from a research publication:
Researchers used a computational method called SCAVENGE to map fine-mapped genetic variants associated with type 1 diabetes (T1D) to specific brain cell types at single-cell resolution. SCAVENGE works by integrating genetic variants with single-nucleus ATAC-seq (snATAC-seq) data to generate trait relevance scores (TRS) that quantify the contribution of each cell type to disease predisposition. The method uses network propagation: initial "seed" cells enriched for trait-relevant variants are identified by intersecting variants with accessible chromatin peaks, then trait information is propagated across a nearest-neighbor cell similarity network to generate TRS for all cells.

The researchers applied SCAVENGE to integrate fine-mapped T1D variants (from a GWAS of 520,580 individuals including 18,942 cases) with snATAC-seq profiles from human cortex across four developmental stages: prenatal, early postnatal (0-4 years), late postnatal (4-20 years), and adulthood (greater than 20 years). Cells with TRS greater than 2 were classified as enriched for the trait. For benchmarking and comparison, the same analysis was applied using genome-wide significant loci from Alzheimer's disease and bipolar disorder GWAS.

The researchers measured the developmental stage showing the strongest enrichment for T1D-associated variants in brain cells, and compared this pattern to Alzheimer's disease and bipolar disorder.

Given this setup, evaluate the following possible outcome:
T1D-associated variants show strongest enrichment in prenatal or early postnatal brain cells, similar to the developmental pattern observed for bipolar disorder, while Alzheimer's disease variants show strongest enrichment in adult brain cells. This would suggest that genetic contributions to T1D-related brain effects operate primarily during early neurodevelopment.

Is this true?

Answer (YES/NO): NO